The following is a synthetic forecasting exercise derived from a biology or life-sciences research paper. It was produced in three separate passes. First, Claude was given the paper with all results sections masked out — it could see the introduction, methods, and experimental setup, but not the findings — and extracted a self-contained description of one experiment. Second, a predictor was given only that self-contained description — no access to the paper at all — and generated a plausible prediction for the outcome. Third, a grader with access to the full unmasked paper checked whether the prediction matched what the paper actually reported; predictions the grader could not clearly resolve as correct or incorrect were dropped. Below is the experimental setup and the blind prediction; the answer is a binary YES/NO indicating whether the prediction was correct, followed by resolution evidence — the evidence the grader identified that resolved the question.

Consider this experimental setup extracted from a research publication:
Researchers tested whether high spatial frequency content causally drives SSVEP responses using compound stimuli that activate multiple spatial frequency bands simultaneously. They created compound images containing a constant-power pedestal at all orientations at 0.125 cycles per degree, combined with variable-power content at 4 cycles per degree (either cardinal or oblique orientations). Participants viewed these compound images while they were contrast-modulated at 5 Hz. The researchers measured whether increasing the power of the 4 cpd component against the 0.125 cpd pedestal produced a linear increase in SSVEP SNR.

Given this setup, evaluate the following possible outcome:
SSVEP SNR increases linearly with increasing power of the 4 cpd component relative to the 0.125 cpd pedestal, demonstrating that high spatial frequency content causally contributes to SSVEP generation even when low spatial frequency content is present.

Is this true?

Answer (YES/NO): YES